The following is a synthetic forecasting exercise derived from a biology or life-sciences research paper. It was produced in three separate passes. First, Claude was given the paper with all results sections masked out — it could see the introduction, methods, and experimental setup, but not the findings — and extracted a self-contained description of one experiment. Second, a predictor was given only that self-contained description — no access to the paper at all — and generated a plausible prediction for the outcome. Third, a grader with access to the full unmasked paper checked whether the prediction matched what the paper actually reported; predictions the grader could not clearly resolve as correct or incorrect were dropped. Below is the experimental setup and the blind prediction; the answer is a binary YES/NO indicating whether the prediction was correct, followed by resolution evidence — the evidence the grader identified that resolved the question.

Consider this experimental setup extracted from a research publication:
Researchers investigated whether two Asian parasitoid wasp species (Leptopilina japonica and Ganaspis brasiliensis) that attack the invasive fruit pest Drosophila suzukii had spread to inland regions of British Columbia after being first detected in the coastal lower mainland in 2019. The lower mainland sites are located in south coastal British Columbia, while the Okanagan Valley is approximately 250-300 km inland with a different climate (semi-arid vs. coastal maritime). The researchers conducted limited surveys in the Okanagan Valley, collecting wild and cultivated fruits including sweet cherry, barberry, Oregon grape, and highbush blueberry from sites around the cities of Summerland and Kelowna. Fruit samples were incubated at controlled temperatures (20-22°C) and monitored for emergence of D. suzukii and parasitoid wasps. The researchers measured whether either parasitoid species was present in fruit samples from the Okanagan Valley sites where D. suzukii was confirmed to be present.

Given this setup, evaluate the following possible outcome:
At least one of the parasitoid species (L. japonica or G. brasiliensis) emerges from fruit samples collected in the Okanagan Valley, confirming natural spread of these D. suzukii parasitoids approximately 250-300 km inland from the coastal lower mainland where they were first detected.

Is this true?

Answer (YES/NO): NO